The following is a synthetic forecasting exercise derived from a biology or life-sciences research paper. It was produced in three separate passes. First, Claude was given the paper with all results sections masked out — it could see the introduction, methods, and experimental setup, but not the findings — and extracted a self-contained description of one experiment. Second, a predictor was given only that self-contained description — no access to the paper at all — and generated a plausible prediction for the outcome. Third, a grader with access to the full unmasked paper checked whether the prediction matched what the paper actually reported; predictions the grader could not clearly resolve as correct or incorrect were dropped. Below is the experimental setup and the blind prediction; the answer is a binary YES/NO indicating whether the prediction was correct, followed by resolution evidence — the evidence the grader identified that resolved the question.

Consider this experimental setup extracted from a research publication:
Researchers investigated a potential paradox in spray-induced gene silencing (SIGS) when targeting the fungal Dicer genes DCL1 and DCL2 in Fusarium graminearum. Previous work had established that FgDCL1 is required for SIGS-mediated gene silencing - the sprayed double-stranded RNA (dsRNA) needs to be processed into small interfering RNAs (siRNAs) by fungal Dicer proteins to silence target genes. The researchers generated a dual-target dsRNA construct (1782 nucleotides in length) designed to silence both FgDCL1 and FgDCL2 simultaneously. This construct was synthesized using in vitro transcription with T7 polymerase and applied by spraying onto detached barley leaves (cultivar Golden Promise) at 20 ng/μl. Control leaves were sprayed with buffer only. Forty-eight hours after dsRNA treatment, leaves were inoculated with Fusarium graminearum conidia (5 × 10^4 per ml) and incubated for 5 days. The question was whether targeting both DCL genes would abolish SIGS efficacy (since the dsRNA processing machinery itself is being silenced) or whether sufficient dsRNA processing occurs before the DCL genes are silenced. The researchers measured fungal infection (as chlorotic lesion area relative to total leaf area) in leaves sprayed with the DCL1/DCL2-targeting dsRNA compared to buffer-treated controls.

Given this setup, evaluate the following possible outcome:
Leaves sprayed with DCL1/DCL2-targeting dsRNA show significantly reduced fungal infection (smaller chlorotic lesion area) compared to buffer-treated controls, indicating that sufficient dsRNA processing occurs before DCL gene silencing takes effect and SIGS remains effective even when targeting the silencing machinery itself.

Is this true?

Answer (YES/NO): YES